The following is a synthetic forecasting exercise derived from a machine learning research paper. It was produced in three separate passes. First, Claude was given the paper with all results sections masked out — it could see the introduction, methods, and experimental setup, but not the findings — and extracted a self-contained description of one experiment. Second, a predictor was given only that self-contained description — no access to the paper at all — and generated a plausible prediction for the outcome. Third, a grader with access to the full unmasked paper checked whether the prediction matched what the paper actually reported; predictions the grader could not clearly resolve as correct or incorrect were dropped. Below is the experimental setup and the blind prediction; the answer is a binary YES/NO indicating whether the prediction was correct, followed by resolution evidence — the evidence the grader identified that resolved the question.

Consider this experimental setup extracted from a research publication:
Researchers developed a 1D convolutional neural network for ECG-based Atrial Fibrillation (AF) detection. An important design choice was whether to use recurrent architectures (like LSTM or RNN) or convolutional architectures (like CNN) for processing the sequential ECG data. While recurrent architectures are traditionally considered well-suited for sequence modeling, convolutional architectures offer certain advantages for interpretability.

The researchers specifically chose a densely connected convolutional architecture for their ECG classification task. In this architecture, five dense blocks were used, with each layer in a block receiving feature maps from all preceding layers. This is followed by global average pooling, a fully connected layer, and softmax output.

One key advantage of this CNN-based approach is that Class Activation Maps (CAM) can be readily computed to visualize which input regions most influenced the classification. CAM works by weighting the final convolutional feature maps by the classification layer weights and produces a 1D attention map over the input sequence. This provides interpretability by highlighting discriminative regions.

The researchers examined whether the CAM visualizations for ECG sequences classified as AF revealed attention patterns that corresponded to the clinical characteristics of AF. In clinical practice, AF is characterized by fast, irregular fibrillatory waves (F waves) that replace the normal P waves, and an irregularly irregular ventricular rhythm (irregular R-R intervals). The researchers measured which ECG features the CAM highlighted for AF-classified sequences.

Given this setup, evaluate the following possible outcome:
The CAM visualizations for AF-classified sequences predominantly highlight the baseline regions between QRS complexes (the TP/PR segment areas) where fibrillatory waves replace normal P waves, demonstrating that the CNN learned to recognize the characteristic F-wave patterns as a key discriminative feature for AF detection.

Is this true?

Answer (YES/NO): NO